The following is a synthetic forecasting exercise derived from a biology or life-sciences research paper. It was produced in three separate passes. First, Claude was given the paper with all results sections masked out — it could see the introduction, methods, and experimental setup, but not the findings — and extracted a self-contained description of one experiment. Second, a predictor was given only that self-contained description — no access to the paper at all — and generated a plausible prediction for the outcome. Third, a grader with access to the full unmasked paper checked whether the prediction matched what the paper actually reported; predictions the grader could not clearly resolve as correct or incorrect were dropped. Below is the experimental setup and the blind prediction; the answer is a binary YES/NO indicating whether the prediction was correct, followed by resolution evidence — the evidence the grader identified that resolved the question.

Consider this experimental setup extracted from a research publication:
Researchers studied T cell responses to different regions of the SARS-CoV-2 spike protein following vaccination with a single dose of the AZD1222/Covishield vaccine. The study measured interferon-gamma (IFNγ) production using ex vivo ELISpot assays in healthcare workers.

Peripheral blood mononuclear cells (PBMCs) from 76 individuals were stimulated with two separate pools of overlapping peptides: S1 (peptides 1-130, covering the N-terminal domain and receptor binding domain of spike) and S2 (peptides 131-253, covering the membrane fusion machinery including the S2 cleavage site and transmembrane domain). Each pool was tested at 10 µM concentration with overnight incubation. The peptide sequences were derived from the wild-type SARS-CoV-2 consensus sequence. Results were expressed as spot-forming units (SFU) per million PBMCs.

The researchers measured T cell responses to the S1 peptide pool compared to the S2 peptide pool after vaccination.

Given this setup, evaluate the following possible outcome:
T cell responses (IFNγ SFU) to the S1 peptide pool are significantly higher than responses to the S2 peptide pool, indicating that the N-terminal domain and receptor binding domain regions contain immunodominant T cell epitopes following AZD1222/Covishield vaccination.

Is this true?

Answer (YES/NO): YES